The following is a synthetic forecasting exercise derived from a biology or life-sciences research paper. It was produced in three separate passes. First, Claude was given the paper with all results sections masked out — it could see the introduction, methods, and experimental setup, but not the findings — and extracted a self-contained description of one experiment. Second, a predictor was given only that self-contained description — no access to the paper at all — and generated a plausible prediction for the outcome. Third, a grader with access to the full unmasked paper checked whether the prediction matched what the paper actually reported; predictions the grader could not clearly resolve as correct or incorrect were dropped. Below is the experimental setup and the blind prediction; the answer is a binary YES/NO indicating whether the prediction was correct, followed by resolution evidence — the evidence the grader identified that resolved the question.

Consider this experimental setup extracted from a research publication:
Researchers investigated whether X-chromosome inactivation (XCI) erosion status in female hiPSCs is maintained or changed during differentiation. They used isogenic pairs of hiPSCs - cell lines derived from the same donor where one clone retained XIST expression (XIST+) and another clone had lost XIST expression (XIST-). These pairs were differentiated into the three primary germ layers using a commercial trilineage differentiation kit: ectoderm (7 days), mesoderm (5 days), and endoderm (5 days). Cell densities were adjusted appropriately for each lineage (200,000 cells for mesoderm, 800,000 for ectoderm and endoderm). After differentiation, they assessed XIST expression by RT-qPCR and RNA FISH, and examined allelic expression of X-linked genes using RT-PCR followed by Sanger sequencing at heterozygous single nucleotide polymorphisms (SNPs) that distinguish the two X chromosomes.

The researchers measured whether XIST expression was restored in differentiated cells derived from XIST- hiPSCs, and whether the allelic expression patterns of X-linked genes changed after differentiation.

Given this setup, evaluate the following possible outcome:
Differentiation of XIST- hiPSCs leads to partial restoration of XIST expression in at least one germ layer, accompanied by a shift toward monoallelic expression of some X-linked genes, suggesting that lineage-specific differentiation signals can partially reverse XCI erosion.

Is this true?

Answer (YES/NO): NO